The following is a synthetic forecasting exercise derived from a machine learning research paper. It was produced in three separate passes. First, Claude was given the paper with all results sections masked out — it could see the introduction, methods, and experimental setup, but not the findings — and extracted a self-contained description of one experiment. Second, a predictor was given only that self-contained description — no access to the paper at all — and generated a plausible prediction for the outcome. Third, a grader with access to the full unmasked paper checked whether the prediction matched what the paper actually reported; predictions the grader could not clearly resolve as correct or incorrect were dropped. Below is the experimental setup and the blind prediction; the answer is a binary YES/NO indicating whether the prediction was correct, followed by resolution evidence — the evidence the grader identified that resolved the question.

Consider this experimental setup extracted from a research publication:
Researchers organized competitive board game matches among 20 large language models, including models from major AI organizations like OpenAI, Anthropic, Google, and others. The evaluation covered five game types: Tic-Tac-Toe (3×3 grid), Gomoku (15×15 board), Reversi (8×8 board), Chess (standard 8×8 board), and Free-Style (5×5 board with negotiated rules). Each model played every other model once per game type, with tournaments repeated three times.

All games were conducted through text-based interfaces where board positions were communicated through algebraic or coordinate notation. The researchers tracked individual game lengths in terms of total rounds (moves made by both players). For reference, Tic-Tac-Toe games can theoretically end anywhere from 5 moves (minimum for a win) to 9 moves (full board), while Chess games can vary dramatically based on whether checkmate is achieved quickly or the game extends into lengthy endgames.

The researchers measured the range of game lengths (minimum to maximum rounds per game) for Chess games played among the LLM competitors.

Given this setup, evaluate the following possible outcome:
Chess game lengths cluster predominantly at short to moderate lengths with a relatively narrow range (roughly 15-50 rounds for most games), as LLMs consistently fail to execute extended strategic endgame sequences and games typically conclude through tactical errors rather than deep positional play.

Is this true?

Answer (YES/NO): NO